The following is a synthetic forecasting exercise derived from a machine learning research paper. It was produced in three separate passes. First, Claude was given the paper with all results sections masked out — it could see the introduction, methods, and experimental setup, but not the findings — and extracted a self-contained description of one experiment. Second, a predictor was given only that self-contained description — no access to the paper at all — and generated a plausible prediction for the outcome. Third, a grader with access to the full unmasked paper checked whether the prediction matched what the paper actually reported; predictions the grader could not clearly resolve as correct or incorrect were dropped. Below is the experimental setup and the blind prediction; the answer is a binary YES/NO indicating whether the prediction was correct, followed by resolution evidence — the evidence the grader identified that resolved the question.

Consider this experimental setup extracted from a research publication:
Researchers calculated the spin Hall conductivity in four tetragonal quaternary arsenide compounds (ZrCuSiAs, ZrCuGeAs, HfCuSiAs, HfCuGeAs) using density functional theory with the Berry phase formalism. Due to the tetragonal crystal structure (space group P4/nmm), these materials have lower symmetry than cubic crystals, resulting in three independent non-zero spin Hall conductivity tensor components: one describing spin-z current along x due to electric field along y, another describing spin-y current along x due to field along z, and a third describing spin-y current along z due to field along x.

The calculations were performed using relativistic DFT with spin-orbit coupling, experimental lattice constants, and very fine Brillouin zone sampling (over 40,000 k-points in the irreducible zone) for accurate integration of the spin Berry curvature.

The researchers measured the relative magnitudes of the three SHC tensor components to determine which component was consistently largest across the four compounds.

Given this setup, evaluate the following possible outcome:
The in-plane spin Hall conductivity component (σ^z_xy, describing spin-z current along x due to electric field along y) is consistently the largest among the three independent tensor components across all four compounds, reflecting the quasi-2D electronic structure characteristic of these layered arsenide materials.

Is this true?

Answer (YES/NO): NO